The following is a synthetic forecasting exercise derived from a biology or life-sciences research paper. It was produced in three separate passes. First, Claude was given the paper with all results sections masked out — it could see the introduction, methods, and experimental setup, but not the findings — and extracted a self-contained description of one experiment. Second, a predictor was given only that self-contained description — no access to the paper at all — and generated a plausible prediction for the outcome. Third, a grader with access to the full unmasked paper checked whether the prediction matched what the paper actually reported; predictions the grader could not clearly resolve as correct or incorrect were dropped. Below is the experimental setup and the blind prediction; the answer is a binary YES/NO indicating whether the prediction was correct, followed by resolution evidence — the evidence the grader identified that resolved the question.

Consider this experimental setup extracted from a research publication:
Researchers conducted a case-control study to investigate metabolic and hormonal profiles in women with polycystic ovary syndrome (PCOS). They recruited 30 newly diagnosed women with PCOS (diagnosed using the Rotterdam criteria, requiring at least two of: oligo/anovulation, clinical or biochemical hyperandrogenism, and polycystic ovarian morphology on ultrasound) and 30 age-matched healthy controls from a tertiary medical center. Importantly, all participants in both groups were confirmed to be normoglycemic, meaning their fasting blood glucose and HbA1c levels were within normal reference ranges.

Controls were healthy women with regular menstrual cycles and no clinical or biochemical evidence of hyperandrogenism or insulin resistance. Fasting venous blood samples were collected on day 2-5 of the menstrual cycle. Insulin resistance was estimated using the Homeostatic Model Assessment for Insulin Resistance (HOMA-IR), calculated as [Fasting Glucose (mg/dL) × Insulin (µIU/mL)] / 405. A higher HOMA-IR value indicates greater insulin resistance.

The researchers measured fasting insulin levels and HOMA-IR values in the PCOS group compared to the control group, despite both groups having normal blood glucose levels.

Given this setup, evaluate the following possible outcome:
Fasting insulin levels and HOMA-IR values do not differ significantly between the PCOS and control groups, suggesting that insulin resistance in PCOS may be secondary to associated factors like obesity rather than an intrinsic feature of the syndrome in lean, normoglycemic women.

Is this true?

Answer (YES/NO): NO